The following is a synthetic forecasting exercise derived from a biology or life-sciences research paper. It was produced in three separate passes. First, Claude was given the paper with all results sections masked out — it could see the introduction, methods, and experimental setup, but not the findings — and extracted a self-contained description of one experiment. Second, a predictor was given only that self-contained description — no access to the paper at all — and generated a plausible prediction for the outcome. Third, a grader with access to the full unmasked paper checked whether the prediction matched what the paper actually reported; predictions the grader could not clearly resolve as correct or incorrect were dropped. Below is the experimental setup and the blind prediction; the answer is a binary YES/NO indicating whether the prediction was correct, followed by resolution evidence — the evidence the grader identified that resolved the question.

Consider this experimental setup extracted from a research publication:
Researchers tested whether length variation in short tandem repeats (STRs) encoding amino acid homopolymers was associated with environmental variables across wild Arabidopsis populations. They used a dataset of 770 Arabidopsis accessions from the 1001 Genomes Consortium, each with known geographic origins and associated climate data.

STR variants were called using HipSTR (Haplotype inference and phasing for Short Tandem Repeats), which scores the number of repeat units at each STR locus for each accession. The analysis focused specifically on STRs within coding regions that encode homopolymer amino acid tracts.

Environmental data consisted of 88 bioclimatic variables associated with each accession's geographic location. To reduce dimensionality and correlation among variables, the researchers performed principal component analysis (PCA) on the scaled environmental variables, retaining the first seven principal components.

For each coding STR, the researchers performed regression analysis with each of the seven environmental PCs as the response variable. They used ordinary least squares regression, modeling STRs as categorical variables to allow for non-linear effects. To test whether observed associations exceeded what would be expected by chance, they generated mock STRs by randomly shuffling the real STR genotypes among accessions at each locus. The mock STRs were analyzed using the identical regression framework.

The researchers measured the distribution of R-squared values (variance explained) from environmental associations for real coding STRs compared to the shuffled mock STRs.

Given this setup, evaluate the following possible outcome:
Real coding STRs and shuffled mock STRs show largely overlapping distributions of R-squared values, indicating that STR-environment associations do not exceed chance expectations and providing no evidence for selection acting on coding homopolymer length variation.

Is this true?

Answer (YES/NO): NO